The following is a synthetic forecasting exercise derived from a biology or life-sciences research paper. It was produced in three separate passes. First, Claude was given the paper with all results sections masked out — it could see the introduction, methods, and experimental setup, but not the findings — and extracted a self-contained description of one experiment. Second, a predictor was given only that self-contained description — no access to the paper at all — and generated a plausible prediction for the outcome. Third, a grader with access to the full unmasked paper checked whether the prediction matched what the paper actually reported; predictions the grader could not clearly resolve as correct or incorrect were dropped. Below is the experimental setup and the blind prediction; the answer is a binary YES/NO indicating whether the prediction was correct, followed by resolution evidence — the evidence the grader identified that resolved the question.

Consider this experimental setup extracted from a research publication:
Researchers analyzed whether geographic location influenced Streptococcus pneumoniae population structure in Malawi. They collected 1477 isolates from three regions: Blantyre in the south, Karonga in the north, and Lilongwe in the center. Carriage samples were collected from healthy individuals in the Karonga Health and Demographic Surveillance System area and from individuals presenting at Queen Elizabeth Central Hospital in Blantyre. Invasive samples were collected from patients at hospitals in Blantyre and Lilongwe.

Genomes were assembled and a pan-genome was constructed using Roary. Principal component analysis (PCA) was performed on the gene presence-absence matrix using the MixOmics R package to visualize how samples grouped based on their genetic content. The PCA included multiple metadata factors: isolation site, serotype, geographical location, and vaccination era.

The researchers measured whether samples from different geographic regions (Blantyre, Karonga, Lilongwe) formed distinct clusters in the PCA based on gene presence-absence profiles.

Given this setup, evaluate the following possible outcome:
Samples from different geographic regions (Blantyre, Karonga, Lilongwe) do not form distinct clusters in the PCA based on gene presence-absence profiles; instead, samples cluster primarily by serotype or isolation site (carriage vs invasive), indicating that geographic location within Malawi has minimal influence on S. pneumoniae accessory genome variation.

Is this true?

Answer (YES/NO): YES